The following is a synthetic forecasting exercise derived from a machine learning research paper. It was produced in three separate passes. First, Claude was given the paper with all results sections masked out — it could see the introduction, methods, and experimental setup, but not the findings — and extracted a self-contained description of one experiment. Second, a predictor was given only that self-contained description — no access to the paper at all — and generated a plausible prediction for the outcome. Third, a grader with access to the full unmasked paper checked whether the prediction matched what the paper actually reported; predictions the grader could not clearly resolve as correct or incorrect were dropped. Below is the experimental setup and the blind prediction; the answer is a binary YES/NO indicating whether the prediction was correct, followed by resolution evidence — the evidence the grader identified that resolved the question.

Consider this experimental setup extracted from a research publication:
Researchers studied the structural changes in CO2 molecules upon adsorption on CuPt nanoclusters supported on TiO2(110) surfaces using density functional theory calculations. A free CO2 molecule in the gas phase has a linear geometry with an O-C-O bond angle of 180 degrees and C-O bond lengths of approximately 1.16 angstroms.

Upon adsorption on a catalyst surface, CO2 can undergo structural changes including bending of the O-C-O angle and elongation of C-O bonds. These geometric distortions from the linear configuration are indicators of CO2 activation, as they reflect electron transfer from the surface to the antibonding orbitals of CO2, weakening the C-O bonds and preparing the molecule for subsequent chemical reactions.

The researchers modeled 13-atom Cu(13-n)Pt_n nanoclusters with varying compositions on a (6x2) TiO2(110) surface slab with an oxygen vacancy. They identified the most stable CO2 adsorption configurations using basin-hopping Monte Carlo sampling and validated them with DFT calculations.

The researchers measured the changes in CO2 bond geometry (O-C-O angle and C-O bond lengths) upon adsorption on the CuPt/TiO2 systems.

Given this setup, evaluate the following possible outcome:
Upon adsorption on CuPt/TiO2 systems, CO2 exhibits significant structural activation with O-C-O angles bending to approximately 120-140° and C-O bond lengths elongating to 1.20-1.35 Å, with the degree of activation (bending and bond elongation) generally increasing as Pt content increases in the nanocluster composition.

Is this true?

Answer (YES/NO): NO